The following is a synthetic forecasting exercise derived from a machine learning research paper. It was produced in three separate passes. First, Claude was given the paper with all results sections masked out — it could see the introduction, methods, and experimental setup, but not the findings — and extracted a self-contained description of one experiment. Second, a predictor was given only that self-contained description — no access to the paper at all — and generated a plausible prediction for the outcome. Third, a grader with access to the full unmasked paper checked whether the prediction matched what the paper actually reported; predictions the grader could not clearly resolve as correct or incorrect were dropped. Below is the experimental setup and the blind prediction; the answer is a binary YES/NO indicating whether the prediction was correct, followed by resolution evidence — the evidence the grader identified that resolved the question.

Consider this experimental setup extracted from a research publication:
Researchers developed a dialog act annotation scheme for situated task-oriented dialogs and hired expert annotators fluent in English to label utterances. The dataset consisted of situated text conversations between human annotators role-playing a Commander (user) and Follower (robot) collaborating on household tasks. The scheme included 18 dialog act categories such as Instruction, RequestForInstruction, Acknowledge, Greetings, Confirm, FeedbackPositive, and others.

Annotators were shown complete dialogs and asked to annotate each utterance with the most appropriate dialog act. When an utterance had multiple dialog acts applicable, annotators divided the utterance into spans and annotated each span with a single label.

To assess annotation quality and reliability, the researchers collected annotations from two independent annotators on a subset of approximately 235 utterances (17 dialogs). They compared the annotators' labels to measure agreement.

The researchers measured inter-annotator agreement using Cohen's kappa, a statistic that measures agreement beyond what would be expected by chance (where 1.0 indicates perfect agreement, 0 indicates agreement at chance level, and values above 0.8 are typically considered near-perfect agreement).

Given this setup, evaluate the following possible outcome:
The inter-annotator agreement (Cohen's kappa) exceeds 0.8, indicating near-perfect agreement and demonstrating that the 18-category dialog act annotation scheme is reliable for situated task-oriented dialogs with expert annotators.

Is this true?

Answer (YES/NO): YES